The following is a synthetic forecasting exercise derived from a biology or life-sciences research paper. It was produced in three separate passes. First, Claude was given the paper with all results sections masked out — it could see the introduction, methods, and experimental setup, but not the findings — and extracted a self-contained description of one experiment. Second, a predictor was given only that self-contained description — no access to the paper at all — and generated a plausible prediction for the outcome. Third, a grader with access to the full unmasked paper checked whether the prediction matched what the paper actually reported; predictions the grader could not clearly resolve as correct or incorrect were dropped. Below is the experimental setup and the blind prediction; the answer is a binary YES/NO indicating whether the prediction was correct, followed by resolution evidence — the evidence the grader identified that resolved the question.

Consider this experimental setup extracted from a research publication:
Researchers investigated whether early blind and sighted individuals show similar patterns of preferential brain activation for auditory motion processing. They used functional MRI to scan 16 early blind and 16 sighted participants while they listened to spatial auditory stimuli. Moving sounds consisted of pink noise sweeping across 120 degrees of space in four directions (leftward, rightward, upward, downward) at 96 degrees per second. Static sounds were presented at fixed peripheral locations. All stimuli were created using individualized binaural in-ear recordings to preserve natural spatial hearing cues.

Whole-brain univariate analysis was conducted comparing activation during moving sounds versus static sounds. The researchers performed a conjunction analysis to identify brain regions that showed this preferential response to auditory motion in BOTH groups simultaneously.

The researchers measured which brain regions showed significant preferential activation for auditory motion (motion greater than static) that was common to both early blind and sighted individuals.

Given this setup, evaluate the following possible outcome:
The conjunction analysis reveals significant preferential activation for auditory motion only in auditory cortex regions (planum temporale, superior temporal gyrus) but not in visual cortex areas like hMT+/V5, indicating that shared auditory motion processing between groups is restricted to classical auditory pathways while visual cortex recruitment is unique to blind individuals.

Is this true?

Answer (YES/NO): NO